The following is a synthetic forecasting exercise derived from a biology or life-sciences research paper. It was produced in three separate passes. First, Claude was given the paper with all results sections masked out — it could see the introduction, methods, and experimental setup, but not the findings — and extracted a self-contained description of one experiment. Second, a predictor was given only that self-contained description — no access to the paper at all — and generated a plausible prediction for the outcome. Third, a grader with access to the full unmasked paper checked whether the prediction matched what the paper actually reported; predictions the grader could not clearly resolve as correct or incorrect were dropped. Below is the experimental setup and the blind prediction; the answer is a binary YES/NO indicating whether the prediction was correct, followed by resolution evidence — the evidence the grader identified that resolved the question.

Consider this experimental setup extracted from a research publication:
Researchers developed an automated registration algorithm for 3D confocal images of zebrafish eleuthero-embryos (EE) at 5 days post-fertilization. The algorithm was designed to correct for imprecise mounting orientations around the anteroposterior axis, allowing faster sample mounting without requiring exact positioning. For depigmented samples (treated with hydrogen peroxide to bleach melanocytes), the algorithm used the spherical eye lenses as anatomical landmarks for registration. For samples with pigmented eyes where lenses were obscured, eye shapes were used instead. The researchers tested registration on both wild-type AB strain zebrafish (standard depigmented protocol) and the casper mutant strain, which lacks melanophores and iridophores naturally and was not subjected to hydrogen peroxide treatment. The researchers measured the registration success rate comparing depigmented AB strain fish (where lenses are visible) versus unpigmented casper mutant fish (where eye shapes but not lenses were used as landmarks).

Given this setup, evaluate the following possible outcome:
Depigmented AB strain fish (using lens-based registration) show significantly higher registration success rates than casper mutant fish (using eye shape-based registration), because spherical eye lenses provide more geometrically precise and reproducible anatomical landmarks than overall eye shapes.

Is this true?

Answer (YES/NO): YES